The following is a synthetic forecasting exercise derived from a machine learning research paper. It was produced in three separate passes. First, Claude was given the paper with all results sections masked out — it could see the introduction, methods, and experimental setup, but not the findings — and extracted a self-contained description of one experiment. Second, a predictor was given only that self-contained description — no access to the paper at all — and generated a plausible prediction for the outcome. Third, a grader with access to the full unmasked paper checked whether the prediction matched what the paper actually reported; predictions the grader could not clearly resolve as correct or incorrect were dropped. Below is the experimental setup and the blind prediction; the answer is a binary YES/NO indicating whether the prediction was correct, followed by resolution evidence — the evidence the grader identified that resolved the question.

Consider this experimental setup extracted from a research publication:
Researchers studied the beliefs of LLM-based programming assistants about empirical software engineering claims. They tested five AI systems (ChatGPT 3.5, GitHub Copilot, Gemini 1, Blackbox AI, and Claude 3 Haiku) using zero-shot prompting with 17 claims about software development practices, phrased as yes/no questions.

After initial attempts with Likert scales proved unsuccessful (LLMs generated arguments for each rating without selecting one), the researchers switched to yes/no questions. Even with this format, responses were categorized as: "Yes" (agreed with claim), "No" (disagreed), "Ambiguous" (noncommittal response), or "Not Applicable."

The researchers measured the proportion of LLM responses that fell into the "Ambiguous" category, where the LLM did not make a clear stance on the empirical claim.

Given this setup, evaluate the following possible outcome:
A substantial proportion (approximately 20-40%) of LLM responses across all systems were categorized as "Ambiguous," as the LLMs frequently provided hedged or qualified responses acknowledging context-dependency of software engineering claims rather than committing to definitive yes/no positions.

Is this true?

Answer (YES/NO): YES